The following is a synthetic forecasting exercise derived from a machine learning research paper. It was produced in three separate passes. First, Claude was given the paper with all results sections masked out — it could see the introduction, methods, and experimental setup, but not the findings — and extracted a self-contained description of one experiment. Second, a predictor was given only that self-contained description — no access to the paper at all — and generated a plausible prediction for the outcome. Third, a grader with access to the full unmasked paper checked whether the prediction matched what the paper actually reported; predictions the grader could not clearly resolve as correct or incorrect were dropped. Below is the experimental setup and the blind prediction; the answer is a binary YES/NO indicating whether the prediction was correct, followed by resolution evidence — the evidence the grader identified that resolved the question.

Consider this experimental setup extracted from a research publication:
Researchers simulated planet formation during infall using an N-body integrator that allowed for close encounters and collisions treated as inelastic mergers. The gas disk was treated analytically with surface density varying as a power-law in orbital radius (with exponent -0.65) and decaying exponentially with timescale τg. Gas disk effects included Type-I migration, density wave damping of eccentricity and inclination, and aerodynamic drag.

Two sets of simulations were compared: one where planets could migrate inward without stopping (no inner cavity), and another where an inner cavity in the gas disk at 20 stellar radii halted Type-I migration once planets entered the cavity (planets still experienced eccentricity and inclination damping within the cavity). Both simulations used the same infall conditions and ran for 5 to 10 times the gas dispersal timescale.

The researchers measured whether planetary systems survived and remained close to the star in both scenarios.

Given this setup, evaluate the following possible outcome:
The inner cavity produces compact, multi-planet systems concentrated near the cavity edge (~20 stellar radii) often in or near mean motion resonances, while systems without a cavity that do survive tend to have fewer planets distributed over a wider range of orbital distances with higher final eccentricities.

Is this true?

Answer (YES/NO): NO